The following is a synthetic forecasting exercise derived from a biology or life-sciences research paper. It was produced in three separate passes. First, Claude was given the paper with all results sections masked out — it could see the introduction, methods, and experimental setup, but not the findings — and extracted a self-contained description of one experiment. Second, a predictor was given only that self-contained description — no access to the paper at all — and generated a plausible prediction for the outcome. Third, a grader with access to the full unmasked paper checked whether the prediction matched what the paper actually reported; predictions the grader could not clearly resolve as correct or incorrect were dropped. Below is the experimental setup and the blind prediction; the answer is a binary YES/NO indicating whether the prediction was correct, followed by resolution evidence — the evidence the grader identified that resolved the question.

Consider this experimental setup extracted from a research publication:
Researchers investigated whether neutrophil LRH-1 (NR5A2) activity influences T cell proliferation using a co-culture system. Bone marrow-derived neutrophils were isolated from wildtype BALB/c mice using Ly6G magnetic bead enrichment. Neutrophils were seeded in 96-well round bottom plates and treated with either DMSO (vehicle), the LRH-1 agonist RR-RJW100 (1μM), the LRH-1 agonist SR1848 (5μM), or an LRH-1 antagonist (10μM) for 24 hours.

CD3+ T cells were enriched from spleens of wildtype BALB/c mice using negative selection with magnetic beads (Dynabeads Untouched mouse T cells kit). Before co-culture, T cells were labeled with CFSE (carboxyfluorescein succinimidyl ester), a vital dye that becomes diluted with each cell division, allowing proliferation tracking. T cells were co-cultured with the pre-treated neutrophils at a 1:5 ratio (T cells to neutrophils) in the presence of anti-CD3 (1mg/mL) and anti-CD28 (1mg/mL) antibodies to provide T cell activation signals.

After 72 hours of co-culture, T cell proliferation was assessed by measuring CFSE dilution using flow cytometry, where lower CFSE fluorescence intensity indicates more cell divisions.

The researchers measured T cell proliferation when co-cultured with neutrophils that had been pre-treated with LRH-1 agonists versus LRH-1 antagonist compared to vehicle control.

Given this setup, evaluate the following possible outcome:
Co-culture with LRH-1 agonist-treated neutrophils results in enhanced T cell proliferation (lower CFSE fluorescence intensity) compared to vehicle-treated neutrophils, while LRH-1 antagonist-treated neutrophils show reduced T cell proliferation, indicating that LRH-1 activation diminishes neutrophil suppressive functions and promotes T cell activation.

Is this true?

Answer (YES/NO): YES